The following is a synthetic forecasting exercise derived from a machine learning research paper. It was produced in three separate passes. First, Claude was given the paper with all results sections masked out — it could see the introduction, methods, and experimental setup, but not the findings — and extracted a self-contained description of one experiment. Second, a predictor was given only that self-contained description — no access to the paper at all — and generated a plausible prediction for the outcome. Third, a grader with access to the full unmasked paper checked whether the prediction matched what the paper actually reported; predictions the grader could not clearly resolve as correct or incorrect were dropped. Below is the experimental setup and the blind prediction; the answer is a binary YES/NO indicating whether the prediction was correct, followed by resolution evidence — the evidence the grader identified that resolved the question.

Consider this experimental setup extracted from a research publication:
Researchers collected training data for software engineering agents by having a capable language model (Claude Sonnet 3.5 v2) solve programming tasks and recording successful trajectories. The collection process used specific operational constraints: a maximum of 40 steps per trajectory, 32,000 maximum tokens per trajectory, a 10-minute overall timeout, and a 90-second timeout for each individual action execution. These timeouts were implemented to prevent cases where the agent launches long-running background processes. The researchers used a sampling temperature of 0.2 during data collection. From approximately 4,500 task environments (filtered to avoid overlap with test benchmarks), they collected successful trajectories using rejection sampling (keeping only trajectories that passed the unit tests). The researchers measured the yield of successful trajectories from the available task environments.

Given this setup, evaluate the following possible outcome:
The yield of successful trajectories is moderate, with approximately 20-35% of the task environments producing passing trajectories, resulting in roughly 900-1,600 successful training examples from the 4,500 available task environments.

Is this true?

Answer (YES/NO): NO